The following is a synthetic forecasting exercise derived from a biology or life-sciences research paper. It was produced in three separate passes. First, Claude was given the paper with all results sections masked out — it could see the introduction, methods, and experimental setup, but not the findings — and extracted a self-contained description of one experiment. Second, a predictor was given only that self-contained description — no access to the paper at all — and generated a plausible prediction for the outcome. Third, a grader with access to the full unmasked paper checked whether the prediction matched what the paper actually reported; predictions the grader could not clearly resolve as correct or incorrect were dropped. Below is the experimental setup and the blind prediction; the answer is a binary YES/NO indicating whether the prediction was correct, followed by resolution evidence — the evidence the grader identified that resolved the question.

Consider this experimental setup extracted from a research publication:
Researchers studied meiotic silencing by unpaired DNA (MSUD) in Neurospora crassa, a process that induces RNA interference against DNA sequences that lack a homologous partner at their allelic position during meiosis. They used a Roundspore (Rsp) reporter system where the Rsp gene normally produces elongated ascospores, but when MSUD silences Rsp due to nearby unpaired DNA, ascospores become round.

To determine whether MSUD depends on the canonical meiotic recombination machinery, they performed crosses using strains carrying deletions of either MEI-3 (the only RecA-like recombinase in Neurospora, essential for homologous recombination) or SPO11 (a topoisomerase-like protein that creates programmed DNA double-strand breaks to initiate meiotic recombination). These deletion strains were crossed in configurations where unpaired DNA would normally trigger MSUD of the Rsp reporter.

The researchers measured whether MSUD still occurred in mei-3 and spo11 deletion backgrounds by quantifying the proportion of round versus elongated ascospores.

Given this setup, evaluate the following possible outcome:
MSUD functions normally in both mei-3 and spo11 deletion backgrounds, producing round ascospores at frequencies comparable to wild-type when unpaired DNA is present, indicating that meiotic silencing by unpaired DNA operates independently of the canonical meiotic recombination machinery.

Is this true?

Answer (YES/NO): YES